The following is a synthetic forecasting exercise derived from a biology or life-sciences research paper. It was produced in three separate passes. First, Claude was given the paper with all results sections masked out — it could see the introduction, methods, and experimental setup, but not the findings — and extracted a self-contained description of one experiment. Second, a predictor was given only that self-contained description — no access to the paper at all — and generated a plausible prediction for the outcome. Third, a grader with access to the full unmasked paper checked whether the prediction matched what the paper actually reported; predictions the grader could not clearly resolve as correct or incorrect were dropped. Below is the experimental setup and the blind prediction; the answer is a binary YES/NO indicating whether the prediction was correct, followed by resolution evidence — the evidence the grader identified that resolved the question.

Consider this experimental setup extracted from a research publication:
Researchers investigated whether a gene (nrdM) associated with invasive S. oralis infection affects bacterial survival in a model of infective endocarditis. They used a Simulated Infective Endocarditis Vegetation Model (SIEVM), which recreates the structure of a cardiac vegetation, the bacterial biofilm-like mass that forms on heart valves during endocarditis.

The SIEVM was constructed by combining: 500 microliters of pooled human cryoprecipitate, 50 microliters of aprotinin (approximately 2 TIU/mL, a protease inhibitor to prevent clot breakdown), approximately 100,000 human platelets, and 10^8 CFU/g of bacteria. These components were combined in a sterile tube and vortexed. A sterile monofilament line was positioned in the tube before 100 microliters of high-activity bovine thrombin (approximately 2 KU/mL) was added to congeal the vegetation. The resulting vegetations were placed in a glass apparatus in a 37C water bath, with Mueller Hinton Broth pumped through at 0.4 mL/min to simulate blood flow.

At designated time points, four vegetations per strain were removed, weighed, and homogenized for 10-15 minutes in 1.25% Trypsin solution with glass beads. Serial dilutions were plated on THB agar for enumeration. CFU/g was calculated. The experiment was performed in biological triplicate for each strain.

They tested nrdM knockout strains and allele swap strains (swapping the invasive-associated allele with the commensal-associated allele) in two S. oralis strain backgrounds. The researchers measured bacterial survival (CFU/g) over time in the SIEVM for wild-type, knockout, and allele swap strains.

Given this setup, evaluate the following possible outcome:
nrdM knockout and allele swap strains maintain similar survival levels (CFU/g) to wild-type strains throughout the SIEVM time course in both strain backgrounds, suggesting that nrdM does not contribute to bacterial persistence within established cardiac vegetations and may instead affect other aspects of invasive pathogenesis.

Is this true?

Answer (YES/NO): YES